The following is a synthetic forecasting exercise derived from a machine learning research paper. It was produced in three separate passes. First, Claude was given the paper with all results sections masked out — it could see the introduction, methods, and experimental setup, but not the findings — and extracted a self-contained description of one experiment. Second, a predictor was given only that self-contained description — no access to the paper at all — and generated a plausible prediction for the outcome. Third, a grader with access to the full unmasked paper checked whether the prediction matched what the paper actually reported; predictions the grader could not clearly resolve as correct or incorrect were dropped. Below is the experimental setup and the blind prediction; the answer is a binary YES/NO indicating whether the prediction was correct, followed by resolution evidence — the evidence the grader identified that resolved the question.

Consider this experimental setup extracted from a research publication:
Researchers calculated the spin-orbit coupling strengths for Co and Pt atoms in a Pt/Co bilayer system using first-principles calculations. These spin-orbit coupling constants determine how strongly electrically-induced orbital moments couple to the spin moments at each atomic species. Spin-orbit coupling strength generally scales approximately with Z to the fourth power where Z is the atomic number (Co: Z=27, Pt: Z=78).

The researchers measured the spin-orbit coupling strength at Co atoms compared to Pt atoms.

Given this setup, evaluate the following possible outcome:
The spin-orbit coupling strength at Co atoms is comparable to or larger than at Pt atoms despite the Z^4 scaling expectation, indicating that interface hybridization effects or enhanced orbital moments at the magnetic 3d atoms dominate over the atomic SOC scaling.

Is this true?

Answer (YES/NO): NO